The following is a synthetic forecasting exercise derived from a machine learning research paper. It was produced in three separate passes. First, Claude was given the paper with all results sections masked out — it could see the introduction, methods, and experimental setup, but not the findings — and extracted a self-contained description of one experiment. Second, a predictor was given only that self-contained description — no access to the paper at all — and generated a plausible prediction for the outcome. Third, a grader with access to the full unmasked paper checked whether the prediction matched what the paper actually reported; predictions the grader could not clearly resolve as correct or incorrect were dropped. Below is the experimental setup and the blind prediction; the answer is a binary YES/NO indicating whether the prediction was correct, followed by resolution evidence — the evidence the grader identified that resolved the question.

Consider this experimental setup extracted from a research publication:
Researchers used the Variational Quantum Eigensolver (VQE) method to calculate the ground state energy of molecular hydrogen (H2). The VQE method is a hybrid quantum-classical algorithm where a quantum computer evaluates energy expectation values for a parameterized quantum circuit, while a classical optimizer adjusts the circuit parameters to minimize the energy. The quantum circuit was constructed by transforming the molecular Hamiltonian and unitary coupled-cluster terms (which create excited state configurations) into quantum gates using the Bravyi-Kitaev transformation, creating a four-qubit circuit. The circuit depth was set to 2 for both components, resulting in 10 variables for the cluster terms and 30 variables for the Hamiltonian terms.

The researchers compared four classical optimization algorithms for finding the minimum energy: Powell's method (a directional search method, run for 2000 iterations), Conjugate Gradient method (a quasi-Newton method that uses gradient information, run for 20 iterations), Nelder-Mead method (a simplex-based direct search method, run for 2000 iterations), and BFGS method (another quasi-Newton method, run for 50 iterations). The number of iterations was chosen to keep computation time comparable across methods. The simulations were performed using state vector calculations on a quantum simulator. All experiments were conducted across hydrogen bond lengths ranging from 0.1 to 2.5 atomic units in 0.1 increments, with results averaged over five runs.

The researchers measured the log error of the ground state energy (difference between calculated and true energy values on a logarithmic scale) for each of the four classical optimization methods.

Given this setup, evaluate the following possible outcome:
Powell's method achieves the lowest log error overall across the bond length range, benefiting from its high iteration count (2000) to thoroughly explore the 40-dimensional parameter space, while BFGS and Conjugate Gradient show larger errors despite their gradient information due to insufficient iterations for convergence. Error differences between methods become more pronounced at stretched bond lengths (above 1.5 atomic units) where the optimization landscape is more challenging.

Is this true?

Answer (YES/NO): NO